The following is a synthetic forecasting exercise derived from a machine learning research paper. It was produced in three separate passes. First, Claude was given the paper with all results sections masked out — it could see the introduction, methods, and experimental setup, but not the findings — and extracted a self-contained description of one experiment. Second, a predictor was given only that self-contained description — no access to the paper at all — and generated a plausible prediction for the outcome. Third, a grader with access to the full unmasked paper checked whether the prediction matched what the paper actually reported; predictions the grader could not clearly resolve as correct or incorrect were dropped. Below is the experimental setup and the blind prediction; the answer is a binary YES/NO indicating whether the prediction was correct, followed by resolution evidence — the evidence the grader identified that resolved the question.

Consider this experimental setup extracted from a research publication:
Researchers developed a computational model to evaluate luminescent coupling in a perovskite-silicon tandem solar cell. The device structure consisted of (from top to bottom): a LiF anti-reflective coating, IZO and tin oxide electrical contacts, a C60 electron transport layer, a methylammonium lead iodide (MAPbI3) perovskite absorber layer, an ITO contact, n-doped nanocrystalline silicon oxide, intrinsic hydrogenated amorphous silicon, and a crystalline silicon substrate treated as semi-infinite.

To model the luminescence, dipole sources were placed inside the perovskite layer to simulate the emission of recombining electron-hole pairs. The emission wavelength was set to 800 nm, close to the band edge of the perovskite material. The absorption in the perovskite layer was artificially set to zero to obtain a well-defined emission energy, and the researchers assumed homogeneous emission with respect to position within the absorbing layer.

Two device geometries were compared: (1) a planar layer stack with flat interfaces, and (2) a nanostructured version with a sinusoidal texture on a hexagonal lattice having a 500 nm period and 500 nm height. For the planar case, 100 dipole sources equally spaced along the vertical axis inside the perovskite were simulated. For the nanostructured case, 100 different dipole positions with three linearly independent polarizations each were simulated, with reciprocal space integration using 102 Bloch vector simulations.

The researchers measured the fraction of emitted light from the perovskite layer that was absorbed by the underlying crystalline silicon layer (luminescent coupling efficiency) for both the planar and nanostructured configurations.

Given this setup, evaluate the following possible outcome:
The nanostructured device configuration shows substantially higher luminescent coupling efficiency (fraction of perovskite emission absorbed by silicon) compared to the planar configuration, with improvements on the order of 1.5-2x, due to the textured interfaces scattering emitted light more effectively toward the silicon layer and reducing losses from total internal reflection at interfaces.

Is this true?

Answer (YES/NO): NO